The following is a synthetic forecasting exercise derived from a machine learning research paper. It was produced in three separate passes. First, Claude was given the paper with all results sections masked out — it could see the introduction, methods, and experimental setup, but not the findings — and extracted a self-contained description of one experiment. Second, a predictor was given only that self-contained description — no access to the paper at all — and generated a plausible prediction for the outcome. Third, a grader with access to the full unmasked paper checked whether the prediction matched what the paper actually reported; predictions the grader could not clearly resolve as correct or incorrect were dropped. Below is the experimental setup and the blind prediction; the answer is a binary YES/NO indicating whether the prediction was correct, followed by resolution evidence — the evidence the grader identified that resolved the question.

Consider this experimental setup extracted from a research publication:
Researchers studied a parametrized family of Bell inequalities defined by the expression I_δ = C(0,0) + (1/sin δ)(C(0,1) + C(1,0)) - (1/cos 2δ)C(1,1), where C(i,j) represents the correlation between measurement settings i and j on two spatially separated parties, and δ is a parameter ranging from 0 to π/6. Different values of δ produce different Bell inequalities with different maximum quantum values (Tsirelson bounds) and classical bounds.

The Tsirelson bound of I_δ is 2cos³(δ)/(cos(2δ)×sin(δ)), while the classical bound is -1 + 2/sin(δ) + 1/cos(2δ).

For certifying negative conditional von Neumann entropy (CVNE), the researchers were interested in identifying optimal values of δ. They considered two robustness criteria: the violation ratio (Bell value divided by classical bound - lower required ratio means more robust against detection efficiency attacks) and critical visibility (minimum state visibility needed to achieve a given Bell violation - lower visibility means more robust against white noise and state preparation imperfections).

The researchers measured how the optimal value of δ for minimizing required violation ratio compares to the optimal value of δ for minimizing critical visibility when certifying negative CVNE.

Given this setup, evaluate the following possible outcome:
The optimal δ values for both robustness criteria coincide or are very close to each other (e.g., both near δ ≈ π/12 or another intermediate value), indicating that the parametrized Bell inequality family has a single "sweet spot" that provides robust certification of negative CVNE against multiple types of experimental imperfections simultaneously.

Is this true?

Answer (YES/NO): NO